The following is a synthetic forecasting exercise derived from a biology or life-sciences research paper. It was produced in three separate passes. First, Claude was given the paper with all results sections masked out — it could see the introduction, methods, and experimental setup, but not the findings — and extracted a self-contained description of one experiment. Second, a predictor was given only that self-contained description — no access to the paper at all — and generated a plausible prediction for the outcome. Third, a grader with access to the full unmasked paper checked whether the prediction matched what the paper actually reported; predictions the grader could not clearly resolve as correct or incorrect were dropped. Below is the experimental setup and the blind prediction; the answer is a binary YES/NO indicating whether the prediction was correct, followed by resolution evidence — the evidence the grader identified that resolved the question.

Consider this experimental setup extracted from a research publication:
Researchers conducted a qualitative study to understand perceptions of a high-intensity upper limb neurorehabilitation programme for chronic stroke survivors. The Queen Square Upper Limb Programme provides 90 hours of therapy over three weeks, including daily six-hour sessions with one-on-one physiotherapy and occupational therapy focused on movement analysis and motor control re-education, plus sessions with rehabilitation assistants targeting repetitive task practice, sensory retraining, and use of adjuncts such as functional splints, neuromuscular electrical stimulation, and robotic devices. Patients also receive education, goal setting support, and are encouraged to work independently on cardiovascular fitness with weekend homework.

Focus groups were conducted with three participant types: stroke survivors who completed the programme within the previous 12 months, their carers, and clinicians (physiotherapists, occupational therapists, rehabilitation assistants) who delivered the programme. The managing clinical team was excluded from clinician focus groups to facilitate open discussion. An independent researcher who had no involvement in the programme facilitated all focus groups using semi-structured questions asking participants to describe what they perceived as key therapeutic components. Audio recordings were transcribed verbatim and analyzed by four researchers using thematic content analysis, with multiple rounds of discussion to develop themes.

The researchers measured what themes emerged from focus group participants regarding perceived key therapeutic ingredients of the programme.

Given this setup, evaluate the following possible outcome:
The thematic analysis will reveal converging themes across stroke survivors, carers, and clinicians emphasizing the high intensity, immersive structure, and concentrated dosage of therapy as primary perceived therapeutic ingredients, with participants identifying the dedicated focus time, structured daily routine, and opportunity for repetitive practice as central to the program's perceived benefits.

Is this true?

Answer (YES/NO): NO